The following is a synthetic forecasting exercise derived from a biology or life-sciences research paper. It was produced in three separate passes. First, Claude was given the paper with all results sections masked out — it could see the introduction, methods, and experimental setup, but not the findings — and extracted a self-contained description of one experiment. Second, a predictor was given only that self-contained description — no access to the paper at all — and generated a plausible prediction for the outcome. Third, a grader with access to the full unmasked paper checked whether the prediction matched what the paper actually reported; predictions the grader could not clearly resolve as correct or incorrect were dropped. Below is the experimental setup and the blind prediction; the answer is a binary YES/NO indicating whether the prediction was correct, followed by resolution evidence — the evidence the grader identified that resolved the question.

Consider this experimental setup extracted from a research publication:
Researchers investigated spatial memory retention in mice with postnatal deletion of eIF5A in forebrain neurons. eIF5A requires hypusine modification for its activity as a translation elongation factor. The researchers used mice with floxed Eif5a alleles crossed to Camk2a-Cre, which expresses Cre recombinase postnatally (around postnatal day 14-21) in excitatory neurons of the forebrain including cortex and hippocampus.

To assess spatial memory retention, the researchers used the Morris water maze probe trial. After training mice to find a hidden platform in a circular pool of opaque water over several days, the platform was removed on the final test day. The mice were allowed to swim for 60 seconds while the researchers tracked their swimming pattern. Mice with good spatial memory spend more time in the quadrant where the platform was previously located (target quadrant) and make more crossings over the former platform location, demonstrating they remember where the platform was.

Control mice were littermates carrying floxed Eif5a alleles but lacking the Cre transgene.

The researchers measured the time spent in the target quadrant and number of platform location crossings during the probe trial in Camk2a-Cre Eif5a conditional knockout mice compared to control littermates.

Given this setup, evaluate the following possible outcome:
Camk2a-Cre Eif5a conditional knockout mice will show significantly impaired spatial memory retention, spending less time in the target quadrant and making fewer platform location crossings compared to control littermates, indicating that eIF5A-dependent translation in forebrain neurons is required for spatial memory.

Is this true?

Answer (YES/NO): YES